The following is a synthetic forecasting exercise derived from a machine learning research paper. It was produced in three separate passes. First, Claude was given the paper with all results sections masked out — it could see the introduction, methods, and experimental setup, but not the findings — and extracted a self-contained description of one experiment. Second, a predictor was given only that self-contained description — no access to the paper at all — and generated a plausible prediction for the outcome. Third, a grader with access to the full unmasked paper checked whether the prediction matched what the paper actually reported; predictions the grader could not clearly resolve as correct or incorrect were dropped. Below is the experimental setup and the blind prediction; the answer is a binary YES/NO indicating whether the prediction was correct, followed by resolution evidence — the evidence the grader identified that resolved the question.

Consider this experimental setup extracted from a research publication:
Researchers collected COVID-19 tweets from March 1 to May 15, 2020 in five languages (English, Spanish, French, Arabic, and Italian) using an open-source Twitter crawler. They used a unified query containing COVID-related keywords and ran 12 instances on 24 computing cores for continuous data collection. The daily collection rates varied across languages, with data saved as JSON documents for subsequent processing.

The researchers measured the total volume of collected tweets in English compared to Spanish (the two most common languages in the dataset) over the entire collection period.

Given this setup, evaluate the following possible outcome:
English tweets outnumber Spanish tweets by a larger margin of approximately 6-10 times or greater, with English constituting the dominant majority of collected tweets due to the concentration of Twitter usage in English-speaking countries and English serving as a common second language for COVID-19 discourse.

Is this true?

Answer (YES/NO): NO